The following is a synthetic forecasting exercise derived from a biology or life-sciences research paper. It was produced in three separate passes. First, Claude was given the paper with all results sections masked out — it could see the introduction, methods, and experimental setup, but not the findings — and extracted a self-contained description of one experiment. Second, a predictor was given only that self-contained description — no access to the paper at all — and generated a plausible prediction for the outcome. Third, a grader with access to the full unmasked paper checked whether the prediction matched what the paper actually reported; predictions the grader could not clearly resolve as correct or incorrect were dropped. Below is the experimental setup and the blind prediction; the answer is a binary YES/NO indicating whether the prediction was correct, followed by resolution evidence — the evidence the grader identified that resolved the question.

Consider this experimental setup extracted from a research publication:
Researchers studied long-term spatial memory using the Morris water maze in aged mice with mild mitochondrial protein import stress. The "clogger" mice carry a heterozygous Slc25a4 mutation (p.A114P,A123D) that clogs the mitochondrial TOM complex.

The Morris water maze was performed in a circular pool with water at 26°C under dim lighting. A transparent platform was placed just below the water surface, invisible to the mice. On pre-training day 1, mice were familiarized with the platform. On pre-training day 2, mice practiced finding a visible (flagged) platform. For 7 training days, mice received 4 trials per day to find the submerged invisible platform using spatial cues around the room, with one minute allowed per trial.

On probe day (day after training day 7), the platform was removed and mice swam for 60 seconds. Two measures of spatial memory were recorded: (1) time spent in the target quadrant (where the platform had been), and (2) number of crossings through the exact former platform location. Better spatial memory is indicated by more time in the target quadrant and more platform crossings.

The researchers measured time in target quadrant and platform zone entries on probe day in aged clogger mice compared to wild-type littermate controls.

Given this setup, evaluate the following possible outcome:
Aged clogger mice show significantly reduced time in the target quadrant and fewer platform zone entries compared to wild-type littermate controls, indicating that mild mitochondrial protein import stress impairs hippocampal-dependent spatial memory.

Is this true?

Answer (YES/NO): NO